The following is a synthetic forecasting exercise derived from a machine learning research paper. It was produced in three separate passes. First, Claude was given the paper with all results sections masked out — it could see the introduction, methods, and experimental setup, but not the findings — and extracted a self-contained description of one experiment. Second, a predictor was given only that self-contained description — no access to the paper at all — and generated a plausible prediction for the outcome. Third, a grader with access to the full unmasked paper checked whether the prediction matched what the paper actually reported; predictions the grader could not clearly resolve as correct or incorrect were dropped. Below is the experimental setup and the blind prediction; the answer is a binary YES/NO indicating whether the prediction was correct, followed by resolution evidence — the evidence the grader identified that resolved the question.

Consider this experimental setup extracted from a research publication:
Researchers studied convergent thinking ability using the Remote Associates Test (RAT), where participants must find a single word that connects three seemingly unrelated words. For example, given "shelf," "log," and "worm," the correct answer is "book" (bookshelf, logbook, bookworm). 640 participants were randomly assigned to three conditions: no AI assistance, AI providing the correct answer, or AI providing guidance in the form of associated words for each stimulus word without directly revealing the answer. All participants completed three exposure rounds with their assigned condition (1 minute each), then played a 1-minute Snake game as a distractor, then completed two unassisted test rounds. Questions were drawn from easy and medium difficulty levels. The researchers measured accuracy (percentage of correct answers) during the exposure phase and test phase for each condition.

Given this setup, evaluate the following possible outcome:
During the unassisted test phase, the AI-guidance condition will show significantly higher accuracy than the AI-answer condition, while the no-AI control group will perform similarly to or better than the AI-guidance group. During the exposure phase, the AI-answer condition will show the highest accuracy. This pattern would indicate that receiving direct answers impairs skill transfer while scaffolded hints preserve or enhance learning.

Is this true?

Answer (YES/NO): NO